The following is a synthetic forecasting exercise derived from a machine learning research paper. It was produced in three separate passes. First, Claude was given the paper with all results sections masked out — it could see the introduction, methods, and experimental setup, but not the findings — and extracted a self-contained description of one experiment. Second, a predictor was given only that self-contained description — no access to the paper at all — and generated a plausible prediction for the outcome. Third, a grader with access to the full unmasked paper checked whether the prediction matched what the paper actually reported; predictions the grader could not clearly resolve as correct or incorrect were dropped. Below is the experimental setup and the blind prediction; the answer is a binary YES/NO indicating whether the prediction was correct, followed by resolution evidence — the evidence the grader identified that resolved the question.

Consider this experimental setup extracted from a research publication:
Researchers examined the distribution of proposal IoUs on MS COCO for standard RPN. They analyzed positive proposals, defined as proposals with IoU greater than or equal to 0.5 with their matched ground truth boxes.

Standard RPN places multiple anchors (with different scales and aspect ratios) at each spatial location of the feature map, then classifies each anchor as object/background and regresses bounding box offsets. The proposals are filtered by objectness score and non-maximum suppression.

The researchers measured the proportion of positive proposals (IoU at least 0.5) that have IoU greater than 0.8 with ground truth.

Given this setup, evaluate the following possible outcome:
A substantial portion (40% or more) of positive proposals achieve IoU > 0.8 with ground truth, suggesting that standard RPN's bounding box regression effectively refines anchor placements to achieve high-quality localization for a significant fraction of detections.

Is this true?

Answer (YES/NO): NO